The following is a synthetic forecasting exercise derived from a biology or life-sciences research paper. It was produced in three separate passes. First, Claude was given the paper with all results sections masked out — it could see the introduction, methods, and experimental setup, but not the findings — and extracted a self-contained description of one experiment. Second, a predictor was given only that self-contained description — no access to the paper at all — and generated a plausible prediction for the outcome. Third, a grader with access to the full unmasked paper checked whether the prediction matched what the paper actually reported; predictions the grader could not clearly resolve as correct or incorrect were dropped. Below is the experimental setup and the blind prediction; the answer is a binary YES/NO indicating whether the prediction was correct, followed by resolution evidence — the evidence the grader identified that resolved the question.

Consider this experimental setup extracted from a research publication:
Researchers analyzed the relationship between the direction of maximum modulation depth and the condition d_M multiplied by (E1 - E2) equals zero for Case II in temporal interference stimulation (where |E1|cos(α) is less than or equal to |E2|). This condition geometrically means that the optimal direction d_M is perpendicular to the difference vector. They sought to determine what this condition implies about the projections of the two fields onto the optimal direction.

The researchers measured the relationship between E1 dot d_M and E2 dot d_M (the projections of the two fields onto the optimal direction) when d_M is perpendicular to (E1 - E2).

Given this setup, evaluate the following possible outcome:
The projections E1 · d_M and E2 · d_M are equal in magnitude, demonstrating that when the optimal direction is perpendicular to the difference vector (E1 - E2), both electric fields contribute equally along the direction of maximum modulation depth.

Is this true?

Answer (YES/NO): YES